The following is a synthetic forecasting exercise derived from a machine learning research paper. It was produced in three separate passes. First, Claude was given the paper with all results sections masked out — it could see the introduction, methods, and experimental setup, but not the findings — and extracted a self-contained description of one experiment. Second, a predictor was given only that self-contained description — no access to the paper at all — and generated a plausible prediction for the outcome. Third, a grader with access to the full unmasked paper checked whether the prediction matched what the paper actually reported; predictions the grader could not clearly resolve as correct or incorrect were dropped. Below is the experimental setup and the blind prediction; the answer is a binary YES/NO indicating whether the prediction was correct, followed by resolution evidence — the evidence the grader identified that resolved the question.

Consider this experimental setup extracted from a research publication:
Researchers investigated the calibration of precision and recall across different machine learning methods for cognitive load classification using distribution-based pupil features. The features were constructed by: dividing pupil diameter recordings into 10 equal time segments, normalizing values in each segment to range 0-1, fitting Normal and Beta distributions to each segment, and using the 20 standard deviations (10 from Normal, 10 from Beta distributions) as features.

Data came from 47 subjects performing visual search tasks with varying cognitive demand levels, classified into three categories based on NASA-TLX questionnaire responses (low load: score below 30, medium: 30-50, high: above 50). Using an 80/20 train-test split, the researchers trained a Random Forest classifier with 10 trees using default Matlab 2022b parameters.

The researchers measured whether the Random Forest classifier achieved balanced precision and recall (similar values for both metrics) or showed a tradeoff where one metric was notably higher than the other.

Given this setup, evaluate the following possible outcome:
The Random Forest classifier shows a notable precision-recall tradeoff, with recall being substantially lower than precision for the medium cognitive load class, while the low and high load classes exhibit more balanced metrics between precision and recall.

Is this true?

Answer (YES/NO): NO